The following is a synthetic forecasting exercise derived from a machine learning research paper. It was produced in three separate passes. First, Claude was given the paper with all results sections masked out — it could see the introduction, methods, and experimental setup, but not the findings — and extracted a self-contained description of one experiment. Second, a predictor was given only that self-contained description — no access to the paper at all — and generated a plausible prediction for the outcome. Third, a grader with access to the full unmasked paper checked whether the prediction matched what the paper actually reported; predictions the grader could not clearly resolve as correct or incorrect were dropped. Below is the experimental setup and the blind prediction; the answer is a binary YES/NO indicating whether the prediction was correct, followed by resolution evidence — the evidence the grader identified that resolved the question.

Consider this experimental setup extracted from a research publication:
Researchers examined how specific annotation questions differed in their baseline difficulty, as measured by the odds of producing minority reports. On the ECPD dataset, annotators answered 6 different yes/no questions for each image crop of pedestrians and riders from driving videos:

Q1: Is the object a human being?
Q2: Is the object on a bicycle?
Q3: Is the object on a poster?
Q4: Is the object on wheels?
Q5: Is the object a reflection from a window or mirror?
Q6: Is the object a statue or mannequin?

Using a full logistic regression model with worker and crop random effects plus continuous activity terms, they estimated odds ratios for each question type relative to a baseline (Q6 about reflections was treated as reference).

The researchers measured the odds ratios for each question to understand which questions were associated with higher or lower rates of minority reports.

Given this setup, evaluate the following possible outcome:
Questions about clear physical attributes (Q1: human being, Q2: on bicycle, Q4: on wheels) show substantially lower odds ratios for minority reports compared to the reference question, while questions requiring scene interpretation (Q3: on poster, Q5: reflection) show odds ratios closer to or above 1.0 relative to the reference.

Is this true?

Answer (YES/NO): NO